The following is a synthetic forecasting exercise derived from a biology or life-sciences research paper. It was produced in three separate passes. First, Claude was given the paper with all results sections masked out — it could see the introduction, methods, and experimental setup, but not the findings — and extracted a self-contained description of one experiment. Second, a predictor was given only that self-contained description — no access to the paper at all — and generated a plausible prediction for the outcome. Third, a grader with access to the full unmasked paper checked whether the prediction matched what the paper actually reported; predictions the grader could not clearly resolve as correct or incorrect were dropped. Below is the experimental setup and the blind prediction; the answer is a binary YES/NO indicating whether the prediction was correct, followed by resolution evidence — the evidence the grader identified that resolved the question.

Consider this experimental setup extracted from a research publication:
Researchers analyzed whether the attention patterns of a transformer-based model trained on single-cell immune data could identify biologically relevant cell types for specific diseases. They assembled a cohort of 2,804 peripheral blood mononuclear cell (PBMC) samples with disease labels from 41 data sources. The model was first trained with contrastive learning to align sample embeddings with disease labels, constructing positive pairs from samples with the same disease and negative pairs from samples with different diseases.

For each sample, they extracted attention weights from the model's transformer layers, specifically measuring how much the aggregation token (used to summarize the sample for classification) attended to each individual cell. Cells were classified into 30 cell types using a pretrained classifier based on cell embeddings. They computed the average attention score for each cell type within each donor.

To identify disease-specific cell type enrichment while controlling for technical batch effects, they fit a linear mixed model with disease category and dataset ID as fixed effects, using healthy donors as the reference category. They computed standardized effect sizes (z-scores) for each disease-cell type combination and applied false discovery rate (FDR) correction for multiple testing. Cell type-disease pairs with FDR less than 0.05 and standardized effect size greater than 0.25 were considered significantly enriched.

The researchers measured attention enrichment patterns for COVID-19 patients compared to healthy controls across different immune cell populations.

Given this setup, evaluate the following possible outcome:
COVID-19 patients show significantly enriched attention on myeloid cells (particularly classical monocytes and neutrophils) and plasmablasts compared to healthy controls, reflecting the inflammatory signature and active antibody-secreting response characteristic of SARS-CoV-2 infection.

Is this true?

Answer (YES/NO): NO